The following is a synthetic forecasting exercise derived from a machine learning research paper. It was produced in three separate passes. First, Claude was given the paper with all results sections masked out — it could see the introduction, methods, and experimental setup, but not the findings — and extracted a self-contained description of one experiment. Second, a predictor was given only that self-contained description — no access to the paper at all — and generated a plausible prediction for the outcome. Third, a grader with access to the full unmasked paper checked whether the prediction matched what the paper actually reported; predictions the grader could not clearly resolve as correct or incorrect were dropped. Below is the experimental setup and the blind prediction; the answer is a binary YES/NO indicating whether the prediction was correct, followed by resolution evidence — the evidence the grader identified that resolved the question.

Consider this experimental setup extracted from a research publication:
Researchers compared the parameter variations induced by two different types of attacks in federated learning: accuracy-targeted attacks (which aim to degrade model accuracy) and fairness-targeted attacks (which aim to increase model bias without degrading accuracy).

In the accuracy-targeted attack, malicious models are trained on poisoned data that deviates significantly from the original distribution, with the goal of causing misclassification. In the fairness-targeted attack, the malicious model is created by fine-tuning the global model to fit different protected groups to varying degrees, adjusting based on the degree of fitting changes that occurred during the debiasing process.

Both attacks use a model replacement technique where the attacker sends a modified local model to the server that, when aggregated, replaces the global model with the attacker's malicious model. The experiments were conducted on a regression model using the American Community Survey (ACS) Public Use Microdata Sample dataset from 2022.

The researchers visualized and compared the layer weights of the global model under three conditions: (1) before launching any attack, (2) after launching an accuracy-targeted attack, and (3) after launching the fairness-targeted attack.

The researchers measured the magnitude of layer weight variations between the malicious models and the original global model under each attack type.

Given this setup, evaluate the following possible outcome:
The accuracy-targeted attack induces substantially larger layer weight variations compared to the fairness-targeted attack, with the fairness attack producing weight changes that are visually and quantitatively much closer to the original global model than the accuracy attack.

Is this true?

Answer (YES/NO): YES